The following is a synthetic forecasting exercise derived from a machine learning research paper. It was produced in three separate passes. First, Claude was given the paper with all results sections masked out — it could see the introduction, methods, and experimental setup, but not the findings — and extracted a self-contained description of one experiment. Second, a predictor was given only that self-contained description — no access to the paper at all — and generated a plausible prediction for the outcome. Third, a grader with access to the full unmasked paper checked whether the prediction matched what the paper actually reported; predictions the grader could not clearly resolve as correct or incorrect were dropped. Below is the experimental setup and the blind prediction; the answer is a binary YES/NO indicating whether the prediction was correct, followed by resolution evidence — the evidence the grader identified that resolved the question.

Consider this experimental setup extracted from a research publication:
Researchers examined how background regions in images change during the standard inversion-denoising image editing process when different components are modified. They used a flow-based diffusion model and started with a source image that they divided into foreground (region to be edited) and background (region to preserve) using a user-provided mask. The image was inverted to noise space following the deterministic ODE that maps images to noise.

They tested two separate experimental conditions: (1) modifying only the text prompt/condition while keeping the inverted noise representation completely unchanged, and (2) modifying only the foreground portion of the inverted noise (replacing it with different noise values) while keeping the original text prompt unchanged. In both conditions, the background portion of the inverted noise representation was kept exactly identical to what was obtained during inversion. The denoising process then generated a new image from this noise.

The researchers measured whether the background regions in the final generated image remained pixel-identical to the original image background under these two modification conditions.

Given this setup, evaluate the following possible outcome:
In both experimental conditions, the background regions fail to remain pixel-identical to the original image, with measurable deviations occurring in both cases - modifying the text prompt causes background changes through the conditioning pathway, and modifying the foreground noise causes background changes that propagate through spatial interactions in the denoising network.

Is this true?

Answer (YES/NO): YES